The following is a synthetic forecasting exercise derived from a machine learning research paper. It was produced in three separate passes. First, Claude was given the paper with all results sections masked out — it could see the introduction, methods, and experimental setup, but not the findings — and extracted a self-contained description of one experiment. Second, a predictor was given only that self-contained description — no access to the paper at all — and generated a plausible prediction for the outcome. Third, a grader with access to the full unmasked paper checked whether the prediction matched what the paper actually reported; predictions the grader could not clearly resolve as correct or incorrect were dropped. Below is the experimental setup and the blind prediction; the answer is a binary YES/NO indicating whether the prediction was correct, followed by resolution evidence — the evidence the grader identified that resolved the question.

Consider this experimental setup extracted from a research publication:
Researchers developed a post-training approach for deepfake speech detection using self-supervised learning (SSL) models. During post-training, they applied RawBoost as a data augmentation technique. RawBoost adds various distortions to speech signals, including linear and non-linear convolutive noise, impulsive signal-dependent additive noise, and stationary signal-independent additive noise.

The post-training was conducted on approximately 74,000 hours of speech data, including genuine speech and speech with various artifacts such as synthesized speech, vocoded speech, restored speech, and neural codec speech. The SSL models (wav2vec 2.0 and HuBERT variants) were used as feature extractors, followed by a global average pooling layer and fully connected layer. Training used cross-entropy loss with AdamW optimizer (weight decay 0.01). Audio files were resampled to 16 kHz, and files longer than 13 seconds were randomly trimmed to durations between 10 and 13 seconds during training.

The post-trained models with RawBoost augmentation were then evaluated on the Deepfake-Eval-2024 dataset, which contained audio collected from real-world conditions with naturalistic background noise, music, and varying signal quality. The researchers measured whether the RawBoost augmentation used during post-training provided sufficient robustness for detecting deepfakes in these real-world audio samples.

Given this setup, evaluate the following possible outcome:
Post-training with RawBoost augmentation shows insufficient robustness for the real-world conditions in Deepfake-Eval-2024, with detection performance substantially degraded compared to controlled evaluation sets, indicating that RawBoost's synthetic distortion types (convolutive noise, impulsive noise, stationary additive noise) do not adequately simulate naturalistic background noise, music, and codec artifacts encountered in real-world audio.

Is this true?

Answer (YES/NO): YES